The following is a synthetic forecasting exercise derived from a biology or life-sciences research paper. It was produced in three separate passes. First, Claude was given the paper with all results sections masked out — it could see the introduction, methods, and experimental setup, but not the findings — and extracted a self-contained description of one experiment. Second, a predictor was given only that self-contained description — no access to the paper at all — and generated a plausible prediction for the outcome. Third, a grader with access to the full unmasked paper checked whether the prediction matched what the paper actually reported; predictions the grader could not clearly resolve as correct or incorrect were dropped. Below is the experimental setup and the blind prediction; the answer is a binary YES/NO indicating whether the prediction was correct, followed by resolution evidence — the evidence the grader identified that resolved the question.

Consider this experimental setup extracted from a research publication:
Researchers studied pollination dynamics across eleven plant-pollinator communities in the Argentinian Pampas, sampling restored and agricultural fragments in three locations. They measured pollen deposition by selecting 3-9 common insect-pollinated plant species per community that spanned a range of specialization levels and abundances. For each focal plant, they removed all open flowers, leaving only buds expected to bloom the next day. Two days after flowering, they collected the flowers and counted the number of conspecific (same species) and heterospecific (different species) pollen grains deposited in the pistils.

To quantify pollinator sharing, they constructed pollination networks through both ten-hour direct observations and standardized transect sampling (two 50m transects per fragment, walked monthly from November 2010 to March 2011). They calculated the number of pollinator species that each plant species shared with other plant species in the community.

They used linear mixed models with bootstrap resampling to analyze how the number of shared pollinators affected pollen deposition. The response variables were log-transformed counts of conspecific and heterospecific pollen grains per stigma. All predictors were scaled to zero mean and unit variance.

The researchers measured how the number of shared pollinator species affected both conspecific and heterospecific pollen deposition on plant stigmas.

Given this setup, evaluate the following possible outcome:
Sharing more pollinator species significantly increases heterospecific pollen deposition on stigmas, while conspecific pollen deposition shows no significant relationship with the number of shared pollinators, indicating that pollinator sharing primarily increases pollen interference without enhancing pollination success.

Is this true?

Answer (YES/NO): NO